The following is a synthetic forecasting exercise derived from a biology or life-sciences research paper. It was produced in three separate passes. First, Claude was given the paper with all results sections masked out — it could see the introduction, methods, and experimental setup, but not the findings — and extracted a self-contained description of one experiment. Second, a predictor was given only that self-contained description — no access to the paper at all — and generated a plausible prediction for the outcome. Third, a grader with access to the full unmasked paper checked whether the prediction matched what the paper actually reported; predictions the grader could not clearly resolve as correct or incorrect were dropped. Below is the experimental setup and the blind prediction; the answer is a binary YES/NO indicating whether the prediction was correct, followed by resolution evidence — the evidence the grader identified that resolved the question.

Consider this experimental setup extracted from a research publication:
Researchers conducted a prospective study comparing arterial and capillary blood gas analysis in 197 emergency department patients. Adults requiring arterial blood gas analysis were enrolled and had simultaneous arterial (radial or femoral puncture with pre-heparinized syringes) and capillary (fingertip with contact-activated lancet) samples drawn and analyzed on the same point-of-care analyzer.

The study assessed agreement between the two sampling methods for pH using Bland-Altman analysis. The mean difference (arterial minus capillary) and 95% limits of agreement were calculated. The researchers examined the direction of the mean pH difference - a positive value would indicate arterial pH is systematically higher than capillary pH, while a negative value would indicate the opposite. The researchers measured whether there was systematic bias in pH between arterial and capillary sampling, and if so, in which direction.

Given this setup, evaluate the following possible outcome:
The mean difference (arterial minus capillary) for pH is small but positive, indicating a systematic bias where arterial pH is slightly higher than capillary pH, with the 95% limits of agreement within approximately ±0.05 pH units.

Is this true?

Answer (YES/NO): NO